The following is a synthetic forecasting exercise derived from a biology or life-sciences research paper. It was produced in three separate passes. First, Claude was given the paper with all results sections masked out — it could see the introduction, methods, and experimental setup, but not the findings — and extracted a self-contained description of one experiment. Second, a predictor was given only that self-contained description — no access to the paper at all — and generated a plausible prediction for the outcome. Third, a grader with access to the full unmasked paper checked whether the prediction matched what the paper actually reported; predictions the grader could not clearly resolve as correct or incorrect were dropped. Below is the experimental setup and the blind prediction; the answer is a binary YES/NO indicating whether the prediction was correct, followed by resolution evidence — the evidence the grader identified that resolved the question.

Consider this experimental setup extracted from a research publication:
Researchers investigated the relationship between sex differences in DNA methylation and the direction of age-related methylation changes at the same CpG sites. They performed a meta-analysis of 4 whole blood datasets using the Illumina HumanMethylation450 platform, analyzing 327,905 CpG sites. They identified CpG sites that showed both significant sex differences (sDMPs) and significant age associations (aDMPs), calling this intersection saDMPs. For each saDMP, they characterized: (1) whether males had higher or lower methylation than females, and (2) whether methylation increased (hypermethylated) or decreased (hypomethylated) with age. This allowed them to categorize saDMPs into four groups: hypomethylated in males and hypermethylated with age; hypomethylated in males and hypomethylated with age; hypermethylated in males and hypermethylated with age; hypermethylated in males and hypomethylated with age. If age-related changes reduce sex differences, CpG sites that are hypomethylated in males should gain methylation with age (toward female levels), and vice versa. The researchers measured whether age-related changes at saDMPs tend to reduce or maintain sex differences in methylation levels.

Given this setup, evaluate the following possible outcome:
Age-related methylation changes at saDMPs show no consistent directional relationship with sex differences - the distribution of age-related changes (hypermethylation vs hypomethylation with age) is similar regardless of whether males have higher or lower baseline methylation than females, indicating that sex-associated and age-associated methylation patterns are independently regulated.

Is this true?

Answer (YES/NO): NO